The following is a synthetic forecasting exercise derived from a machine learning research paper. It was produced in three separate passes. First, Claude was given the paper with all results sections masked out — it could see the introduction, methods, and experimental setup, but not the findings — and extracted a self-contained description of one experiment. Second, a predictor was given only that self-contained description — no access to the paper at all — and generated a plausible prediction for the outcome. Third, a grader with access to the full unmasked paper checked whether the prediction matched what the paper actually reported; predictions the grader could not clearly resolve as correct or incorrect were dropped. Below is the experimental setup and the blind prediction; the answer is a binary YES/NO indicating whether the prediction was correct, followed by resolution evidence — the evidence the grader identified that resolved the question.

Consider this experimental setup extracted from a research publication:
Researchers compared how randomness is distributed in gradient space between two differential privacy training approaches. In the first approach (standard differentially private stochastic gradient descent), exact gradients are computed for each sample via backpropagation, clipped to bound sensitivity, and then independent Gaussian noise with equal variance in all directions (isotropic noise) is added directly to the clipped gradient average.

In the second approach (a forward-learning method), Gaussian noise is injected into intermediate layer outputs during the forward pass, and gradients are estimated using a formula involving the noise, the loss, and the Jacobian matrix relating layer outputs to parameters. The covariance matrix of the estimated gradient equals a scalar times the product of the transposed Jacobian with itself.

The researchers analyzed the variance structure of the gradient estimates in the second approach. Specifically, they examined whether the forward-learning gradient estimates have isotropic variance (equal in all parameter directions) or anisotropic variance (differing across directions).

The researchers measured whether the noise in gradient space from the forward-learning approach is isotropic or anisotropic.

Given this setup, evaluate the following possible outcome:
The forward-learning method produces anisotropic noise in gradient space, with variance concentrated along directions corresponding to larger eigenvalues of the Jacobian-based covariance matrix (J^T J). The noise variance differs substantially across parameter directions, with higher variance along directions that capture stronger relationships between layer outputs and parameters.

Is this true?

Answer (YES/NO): YES